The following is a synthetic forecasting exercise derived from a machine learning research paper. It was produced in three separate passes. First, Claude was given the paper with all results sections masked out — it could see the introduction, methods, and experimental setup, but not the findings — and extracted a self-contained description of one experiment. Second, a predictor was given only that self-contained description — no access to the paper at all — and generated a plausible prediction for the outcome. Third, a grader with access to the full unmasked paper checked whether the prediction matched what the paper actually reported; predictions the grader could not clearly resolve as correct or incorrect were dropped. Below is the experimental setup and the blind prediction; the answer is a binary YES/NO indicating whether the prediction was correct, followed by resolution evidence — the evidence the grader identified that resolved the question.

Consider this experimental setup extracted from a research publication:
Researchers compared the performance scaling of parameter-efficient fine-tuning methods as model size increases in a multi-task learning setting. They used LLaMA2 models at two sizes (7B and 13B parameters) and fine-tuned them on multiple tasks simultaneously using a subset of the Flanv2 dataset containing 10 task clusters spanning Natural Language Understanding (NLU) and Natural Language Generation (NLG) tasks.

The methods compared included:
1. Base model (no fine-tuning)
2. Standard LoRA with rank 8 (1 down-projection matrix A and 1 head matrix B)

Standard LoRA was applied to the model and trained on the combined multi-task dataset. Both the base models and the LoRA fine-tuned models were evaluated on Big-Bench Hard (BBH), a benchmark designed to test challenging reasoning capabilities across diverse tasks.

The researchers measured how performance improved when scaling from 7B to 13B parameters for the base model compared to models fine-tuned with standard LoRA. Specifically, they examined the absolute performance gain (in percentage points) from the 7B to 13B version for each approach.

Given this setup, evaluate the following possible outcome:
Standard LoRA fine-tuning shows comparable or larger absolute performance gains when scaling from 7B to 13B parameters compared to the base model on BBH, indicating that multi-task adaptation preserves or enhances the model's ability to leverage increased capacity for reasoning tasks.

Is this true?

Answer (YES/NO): NO